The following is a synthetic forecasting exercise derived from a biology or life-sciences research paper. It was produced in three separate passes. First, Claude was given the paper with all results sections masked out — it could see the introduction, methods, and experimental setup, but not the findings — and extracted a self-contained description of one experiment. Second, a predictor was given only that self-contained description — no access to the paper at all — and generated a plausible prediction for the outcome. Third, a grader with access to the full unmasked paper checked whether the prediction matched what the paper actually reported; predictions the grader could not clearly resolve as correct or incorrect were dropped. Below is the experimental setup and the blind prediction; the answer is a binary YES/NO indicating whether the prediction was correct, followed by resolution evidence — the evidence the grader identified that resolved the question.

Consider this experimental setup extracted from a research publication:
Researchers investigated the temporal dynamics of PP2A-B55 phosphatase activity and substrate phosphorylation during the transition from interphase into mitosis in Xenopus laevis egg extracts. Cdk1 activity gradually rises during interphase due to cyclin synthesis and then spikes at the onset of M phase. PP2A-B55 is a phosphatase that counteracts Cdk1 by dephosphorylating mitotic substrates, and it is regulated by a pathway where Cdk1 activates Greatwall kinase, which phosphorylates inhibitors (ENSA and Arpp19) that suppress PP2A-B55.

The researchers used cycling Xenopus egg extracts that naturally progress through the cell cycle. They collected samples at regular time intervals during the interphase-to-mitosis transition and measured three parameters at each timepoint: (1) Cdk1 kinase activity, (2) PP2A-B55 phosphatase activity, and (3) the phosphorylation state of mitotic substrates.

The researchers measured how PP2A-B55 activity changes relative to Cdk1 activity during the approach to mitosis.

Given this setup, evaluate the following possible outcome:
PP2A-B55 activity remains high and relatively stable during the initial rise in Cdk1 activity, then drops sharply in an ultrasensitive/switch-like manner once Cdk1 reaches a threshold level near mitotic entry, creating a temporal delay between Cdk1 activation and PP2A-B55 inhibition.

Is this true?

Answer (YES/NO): NO